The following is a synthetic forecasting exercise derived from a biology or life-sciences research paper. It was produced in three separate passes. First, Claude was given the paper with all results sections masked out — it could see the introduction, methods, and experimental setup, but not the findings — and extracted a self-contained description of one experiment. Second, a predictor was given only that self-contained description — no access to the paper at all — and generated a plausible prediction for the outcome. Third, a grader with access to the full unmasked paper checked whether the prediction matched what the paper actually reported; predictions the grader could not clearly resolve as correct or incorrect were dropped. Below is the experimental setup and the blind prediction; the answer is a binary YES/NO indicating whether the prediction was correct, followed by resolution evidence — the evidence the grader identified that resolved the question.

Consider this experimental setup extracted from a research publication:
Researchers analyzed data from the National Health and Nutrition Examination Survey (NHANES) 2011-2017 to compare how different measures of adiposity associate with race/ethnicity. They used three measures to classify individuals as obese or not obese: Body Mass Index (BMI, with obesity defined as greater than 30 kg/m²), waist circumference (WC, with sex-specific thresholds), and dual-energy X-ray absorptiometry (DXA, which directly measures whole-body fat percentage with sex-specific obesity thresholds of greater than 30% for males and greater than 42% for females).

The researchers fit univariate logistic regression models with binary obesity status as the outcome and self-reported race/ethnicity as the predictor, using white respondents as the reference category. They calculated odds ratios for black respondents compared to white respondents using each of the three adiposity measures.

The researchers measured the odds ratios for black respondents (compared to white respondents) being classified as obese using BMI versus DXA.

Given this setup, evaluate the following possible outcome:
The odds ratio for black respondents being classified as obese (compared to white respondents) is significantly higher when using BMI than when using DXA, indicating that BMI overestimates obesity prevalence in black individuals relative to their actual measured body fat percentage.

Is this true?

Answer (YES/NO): YES